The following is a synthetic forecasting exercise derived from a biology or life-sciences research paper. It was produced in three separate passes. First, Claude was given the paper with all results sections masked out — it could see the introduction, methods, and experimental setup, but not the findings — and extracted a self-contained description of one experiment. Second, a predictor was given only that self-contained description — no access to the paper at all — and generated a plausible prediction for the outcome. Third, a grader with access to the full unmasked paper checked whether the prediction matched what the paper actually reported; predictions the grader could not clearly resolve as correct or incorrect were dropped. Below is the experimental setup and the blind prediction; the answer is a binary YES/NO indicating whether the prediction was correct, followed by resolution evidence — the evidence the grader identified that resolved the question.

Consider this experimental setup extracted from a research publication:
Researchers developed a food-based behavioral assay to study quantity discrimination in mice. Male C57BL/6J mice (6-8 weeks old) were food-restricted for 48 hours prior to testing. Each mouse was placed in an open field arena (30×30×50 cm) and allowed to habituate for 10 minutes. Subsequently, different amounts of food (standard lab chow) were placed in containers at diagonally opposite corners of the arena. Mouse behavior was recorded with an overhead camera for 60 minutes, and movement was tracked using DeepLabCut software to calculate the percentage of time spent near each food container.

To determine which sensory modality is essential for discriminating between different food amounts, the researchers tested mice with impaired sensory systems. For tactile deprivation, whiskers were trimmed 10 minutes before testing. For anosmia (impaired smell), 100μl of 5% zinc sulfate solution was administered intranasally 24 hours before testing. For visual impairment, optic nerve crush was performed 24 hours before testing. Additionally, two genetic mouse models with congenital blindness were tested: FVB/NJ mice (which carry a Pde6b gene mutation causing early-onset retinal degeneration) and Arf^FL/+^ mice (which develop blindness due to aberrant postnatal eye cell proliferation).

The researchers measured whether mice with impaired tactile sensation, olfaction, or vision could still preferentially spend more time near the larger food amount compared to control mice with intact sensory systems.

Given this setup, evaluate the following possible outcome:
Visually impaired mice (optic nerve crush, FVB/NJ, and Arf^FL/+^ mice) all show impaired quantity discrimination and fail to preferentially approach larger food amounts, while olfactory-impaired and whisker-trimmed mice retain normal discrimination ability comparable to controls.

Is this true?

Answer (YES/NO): YES